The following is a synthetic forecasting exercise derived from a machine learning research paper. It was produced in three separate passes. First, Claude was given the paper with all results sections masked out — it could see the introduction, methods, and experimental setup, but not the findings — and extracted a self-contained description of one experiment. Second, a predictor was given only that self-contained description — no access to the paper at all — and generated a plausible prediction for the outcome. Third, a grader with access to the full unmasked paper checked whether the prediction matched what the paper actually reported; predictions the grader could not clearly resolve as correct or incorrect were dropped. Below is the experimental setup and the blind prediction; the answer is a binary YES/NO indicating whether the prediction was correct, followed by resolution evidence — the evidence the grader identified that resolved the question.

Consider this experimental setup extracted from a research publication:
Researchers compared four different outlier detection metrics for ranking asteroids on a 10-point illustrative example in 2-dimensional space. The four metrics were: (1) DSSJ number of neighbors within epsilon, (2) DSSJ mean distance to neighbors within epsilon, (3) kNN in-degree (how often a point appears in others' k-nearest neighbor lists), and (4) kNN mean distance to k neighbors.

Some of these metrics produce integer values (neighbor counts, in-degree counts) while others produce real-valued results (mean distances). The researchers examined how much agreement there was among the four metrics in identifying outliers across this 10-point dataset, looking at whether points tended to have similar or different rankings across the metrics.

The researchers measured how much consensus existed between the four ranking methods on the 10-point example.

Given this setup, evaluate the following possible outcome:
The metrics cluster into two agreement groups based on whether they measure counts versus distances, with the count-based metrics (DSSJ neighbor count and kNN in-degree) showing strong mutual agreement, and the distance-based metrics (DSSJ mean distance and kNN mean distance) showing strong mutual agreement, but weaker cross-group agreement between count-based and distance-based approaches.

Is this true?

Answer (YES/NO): NO